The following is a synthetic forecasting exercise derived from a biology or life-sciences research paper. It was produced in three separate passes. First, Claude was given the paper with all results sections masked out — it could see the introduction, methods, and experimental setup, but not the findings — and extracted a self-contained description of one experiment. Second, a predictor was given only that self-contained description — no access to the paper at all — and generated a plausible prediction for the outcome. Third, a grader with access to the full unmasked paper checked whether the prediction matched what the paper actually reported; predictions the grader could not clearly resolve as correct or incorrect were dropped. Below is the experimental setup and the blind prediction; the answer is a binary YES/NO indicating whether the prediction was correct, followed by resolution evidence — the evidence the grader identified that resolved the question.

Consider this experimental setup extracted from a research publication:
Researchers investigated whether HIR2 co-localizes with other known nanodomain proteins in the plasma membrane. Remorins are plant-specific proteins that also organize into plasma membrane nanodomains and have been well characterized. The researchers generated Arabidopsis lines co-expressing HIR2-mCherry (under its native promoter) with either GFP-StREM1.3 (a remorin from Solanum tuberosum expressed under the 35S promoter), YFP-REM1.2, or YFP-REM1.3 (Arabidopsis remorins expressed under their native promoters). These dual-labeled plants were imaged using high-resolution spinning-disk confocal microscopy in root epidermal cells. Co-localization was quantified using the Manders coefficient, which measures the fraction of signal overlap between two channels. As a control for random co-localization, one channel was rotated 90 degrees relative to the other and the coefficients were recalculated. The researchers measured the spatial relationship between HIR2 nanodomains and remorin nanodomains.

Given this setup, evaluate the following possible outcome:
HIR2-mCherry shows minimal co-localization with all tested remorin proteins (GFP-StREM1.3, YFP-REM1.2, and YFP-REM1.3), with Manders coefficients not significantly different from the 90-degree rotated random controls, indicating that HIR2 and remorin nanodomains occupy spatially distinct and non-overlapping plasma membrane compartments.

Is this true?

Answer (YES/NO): NO